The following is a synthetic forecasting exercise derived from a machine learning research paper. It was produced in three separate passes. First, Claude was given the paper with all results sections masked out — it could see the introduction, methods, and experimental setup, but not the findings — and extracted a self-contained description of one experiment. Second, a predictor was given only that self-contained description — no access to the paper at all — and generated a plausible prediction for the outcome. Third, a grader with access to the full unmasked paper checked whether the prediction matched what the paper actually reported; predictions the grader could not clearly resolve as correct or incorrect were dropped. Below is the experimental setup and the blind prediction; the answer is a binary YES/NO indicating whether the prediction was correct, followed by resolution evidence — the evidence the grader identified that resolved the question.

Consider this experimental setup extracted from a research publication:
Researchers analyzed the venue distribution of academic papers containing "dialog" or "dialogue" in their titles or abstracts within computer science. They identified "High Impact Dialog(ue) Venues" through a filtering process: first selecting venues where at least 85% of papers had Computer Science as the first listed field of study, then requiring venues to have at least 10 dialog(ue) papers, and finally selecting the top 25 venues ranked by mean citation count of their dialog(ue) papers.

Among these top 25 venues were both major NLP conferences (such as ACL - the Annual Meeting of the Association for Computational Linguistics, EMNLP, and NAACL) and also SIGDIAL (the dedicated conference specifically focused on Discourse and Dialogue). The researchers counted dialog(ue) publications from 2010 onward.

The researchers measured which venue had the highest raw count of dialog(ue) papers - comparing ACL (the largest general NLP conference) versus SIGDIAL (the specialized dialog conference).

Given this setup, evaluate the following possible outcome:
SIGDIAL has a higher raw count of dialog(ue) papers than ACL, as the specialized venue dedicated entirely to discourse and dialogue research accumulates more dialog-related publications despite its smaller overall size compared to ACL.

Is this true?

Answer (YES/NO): NO